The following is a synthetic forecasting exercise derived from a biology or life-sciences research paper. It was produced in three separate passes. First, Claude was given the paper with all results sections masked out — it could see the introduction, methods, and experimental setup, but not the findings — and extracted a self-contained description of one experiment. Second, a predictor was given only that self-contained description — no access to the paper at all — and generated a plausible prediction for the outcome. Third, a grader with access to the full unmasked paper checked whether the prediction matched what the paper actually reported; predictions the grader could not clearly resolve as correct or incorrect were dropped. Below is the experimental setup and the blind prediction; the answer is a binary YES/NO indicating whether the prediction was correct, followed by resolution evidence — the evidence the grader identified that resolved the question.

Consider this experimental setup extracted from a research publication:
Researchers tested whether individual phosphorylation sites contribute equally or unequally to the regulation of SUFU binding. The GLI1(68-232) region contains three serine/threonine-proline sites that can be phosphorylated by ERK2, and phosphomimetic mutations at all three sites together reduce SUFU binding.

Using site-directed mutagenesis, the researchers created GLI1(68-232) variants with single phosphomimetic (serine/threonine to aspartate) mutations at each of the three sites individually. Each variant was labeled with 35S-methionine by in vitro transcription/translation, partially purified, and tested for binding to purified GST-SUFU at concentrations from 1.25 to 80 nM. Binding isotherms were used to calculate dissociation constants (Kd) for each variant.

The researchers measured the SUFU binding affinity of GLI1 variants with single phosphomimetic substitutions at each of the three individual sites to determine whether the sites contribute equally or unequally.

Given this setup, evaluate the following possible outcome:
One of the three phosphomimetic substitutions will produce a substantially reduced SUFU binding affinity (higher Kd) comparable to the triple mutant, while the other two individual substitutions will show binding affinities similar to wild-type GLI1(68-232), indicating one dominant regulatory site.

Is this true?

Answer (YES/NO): NO